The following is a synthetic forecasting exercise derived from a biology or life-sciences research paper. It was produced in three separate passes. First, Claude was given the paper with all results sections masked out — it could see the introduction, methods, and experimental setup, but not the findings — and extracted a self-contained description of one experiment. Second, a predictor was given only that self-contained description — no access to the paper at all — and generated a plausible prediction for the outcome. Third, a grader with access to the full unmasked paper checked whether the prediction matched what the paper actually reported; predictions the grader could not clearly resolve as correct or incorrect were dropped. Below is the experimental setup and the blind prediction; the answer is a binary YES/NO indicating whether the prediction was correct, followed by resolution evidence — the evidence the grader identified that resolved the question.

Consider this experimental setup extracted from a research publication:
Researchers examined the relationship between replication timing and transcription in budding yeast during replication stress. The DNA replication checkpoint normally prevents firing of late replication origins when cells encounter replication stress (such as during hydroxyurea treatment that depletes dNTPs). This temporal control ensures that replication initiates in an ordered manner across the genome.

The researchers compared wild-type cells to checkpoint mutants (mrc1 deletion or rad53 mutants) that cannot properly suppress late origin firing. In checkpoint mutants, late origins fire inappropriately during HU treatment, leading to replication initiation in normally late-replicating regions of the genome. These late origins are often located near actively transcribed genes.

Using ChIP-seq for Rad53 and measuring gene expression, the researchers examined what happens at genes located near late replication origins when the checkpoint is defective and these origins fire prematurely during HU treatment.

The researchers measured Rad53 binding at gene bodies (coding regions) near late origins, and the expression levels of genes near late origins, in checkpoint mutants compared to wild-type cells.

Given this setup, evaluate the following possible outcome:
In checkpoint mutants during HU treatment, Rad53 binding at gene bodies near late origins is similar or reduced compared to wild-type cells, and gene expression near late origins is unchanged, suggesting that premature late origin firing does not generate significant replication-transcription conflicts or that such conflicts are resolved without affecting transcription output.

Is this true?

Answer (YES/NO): NO